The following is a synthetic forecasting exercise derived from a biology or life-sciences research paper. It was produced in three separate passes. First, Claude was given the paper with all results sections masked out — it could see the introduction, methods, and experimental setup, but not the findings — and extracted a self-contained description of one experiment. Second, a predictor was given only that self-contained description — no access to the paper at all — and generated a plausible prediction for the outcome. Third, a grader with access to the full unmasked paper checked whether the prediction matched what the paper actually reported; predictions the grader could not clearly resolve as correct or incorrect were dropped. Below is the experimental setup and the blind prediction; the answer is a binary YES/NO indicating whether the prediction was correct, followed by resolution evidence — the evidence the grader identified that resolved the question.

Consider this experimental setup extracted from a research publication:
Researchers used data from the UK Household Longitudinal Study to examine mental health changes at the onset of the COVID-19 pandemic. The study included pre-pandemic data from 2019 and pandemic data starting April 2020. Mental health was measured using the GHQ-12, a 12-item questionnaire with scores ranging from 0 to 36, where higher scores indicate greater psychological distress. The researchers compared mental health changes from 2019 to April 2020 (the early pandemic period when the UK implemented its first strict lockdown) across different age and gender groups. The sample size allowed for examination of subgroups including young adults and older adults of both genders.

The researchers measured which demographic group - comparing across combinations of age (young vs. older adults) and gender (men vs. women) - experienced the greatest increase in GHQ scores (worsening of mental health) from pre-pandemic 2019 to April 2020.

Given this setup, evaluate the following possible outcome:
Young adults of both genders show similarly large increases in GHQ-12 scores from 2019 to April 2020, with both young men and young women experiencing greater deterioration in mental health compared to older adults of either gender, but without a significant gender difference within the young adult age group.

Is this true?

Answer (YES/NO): NO